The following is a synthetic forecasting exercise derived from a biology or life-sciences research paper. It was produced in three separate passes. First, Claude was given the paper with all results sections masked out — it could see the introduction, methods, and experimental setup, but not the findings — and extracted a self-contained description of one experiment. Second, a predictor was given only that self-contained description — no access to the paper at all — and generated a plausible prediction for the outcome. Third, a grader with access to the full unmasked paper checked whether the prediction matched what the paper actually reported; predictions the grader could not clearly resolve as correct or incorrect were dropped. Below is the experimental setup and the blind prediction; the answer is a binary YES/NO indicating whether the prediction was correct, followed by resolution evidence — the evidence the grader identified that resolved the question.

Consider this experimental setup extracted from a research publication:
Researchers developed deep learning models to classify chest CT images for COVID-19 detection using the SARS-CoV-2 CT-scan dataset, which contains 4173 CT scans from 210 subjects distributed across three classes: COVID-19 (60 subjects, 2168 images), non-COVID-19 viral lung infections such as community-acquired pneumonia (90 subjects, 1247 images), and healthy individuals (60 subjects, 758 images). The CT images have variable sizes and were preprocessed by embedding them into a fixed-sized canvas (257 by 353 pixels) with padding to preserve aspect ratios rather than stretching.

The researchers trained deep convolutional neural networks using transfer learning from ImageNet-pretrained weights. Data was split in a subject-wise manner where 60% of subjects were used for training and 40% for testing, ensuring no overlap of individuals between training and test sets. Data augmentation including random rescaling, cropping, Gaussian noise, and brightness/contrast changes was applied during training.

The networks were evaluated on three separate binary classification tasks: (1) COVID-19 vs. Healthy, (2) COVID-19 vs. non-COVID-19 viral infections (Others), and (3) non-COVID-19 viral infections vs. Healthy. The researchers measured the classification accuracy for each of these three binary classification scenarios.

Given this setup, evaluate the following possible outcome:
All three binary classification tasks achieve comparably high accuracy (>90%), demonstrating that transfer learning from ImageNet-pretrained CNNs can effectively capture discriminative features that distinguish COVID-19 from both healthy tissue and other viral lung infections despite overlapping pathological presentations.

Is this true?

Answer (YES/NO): NO